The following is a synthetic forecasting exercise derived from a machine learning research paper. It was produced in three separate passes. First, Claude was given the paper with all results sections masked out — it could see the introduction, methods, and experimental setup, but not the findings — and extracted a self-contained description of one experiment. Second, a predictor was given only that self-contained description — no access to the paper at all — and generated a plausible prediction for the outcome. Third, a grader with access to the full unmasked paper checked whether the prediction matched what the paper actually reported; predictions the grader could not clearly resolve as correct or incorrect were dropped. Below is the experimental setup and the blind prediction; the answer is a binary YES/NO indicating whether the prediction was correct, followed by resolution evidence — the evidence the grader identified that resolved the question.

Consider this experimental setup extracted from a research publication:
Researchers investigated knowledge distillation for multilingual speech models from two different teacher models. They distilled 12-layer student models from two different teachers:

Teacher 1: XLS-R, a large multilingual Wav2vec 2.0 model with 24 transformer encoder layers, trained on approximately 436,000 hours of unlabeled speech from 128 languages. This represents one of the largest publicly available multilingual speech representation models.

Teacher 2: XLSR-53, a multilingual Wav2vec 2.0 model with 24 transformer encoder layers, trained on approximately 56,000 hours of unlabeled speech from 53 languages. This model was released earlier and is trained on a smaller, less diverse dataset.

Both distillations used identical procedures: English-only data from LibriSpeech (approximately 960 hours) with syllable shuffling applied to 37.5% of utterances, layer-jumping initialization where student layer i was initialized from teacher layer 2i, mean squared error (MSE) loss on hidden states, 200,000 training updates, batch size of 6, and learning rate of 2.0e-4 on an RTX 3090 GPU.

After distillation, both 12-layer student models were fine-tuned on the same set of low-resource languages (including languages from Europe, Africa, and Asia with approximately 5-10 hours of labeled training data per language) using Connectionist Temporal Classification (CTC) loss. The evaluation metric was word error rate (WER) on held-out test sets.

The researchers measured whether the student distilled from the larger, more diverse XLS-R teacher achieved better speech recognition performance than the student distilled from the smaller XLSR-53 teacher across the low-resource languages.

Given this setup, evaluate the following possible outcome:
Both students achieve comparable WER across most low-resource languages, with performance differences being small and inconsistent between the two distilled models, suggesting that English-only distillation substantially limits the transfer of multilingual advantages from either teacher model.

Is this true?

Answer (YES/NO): NO